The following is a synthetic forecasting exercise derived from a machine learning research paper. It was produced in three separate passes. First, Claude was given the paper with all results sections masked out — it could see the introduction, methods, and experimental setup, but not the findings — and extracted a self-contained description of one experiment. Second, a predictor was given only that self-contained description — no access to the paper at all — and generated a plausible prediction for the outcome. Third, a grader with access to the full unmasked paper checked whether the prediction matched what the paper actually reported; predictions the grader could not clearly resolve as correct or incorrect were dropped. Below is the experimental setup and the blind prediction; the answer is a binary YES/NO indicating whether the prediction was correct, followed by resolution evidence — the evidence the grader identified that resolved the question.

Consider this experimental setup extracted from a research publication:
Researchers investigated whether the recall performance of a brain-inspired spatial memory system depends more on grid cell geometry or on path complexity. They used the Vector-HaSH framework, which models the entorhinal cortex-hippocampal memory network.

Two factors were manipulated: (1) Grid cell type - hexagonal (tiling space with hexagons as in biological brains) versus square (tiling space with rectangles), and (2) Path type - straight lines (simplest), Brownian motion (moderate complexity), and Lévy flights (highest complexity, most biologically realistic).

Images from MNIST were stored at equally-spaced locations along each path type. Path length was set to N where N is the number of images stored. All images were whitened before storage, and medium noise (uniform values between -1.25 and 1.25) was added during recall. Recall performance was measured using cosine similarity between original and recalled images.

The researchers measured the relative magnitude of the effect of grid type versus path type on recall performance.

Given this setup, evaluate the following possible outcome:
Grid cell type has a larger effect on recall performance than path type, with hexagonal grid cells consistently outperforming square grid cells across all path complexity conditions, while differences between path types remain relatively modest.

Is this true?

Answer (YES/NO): NO